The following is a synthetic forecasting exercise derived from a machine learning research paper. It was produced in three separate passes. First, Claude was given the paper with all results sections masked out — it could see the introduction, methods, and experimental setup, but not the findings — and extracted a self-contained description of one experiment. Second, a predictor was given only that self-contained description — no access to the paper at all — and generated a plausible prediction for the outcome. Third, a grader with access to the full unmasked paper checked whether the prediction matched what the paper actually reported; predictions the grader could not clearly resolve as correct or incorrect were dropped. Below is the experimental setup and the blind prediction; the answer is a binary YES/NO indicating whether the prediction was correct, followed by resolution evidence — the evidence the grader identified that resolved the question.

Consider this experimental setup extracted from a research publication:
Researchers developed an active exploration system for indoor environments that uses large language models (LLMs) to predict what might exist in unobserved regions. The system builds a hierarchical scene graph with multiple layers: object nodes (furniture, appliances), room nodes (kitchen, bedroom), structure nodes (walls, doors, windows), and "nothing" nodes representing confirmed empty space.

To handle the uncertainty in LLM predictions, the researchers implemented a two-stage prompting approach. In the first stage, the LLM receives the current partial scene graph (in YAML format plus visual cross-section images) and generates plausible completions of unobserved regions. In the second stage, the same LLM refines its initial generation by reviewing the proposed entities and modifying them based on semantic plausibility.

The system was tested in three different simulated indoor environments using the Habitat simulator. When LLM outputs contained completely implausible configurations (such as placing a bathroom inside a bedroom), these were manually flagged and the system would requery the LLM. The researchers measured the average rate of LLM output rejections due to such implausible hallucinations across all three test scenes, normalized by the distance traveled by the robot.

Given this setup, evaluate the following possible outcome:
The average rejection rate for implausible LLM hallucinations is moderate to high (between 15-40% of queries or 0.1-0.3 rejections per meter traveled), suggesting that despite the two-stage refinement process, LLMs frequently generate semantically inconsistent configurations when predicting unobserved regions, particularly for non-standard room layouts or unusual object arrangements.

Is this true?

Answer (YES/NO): NO